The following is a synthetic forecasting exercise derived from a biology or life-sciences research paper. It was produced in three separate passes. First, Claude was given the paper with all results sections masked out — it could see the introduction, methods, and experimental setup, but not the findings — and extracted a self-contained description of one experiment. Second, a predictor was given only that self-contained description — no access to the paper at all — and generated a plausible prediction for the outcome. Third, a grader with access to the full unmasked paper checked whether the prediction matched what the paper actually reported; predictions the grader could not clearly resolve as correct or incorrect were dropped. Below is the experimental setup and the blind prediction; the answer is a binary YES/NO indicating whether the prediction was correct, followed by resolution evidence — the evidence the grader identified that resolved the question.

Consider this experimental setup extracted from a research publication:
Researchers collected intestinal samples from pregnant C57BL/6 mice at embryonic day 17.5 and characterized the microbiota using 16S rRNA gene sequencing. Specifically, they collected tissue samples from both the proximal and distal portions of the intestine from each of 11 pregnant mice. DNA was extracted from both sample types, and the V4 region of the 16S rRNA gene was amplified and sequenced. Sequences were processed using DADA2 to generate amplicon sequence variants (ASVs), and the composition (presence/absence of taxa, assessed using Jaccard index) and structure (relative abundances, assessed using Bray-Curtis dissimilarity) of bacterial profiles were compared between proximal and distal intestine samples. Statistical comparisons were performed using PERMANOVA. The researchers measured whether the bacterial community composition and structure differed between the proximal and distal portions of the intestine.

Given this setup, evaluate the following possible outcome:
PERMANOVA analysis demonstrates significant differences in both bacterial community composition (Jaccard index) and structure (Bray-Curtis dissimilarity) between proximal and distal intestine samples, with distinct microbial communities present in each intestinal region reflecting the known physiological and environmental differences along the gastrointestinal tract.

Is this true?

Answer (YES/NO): NO